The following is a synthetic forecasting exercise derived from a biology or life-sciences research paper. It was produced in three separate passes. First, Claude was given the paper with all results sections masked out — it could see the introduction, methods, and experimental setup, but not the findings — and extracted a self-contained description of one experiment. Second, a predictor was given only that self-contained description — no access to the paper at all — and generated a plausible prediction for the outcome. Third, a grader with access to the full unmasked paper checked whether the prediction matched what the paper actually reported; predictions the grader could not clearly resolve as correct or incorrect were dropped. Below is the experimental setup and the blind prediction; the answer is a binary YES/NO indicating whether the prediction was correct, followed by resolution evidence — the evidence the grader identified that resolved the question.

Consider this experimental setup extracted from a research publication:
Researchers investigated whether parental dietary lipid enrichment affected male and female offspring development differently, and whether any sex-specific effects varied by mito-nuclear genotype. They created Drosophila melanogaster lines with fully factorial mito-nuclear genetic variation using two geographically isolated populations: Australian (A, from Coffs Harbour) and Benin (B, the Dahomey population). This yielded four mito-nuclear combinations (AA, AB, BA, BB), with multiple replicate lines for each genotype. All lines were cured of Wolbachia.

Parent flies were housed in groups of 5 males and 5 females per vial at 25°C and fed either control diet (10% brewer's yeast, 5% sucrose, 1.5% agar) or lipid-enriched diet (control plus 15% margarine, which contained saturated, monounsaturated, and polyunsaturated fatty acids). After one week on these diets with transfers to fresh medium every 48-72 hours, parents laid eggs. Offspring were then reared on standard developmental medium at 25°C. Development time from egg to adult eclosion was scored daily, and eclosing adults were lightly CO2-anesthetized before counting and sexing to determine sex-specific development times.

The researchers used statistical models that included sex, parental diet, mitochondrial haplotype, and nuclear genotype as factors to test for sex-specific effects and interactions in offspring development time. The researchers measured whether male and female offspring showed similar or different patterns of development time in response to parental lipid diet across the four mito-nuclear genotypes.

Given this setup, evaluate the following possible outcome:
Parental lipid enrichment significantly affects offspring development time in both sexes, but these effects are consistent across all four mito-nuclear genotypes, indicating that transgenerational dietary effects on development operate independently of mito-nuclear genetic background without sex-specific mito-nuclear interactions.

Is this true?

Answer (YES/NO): NO